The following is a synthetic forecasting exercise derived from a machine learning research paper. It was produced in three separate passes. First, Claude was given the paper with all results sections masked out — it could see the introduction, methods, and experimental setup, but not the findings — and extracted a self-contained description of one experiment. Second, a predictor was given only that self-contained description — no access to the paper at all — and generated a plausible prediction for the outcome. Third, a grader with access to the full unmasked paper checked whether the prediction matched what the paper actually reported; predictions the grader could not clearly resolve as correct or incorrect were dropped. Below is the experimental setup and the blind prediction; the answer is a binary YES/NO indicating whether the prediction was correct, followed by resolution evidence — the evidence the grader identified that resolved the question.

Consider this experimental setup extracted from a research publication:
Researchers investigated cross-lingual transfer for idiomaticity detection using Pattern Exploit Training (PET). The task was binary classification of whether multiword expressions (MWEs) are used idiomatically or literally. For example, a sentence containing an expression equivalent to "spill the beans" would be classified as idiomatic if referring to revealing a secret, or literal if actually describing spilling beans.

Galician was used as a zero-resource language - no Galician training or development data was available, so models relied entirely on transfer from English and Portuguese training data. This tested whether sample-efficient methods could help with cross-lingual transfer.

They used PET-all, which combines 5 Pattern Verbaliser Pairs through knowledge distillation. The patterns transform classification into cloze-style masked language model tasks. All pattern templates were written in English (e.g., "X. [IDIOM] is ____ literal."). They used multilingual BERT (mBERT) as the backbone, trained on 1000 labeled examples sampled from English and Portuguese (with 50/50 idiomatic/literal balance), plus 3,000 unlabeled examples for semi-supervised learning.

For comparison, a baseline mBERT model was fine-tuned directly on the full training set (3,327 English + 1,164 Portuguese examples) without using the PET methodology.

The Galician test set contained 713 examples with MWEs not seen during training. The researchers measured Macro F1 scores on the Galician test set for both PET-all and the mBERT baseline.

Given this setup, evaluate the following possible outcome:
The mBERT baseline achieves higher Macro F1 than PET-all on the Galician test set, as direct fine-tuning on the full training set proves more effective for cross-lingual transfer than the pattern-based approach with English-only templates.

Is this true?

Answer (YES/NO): NO